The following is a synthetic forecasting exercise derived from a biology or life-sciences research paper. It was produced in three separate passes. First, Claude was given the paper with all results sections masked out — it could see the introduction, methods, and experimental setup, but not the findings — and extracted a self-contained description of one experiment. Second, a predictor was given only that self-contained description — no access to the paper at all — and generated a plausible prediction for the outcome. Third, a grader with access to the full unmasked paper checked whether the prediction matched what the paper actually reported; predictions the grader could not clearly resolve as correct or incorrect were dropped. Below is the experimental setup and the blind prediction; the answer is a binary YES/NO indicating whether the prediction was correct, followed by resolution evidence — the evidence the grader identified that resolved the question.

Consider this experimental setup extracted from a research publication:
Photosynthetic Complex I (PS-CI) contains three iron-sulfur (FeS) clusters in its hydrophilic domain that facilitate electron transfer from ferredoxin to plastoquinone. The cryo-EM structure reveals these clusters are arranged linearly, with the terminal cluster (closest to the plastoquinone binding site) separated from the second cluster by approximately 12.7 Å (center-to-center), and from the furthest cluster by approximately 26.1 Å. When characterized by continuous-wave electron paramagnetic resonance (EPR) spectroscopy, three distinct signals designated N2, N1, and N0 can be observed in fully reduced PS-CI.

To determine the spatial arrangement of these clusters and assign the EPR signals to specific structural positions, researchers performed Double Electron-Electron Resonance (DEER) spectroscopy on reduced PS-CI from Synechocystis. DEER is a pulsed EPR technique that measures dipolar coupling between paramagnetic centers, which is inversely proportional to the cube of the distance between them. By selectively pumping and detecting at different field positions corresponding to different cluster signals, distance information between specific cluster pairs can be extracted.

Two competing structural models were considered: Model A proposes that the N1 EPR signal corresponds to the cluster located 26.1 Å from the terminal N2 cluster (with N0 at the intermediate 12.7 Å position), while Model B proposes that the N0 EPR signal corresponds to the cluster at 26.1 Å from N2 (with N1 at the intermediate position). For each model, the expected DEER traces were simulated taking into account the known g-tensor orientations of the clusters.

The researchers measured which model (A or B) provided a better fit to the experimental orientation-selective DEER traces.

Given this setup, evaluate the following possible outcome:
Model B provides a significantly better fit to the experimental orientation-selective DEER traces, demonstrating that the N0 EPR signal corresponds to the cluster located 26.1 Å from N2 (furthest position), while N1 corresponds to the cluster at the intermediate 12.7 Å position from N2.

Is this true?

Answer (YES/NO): YES